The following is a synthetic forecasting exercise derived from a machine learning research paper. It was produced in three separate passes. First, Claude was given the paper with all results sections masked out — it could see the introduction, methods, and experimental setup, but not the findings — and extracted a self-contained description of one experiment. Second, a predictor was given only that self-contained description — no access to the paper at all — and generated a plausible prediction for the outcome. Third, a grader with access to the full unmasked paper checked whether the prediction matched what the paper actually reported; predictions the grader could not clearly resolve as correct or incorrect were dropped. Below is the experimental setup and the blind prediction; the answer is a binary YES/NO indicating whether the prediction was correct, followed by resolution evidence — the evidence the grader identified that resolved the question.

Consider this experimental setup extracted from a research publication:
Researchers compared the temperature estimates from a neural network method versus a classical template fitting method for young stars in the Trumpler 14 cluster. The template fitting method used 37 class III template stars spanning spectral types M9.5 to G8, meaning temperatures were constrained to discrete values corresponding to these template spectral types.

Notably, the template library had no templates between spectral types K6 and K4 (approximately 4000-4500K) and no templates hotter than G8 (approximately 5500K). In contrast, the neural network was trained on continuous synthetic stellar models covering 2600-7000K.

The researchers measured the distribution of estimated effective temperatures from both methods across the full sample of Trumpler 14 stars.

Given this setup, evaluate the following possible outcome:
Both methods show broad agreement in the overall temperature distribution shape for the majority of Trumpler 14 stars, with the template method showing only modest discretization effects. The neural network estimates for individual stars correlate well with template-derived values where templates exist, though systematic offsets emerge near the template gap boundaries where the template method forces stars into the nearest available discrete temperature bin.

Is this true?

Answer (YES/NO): NO